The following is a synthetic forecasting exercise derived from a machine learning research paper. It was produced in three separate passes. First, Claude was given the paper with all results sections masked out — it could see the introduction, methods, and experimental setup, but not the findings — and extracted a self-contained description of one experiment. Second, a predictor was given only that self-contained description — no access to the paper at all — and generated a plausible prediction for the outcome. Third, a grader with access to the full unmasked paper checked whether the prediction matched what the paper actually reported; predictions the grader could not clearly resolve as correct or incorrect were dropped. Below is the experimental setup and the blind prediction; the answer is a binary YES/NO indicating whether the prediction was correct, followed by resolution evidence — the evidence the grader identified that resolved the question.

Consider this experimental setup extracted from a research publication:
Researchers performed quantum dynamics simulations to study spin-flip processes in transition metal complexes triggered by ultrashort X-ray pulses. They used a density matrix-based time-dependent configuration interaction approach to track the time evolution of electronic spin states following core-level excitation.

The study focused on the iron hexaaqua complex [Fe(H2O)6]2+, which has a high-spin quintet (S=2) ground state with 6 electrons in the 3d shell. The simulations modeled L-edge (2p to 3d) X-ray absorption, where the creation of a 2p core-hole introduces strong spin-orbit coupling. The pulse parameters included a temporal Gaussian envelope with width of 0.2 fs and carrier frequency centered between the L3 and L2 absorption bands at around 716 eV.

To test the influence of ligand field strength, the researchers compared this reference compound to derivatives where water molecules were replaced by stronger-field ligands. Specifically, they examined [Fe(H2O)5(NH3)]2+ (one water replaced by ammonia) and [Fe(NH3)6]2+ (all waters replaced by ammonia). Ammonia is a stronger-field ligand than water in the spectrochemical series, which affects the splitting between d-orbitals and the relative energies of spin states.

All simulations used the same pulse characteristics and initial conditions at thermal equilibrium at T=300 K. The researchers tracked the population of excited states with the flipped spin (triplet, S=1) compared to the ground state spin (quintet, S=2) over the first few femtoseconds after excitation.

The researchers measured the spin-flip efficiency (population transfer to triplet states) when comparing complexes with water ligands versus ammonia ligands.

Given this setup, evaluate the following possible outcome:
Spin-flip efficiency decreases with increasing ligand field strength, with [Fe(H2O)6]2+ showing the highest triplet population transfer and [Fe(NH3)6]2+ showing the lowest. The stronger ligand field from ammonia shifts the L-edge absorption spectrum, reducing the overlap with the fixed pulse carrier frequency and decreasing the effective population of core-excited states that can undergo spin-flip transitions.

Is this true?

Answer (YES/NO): NO